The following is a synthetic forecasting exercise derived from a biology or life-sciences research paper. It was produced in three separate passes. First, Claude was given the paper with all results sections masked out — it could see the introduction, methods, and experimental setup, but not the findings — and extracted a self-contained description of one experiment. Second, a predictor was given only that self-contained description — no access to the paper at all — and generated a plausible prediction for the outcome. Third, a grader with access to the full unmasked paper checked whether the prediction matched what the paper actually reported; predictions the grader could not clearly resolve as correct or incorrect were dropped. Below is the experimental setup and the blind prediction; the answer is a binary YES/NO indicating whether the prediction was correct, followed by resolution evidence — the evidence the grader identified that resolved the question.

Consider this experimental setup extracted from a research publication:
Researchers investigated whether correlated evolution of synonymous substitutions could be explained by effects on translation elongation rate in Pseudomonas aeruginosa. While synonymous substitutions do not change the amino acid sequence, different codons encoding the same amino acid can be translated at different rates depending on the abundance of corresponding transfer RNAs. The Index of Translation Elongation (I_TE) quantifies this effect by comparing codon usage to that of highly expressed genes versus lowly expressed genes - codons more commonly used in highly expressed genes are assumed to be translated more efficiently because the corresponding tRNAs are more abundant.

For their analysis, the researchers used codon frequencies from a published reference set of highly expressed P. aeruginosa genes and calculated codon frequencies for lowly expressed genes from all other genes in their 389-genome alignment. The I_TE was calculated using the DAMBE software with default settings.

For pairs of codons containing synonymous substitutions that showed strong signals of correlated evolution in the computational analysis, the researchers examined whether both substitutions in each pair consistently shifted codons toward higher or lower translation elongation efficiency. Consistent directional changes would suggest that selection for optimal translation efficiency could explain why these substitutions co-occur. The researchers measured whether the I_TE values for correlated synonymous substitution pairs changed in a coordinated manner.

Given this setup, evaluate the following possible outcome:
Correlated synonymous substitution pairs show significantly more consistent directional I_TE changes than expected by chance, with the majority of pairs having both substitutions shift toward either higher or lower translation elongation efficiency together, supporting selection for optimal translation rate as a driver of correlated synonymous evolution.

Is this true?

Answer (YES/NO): NO